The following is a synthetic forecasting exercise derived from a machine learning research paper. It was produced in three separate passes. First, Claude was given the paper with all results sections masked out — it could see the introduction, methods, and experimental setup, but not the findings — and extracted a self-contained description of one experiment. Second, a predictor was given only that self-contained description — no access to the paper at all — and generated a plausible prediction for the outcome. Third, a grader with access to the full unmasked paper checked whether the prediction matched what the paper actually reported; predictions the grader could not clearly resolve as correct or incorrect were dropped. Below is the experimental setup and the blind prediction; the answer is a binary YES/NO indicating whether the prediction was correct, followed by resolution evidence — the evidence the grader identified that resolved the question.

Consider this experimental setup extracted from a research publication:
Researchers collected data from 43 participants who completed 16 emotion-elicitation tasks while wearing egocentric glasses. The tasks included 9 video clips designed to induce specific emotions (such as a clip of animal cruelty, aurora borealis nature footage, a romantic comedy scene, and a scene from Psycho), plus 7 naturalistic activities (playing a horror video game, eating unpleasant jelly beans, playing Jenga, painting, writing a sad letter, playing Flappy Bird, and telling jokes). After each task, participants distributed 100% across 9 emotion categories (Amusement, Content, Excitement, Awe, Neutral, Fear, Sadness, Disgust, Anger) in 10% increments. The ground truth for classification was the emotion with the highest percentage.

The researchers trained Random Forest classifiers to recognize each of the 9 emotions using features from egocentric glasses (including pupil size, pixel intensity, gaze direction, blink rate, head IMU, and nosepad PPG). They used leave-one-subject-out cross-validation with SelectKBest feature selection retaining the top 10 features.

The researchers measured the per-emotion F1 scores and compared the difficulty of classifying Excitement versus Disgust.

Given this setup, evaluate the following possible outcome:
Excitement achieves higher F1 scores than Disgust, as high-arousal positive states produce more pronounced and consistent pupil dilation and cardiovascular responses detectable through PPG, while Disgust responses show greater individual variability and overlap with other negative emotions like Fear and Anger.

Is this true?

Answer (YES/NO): NO